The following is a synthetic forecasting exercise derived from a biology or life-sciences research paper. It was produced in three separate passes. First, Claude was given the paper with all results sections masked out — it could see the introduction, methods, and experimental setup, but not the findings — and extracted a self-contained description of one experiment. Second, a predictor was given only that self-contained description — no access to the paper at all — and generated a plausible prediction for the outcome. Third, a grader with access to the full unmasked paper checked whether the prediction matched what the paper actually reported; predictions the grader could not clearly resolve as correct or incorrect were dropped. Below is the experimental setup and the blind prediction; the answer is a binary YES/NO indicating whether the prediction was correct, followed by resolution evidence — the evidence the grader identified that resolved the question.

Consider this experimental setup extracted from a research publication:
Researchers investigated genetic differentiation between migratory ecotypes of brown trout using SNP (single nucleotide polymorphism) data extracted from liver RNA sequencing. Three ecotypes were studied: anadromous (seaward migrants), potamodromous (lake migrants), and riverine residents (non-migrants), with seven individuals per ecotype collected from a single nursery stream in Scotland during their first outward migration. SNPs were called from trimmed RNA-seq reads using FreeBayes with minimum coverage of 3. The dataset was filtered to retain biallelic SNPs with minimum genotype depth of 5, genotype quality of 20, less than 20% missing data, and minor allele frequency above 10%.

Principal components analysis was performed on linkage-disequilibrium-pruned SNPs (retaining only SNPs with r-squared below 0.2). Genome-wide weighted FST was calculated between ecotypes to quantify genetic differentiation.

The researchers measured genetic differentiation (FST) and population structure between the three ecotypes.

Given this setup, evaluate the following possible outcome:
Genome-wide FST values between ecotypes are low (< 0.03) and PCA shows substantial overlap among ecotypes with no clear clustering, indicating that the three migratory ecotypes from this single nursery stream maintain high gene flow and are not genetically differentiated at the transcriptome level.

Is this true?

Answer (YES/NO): NO